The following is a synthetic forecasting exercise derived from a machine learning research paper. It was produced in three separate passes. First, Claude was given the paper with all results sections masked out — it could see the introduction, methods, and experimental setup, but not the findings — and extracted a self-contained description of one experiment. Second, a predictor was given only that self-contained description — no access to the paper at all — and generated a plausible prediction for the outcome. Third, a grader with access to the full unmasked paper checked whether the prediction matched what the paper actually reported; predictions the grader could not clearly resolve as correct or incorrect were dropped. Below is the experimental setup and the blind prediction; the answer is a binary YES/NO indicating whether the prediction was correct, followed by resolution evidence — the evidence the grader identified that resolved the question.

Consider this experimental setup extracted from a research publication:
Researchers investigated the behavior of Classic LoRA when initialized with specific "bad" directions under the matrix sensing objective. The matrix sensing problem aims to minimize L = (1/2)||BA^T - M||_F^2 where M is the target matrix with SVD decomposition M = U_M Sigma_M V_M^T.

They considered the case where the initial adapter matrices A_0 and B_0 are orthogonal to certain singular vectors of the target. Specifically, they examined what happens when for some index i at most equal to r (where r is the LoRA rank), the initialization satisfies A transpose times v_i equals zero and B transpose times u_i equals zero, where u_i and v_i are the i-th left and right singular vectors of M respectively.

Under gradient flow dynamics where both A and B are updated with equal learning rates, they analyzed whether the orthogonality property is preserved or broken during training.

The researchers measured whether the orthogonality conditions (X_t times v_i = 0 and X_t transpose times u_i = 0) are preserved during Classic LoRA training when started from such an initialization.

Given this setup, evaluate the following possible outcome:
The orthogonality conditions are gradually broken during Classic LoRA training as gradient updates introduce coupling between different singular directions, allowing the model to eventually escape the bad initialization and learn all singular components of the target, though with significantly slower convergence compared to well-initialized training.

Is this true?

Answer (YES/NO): NO